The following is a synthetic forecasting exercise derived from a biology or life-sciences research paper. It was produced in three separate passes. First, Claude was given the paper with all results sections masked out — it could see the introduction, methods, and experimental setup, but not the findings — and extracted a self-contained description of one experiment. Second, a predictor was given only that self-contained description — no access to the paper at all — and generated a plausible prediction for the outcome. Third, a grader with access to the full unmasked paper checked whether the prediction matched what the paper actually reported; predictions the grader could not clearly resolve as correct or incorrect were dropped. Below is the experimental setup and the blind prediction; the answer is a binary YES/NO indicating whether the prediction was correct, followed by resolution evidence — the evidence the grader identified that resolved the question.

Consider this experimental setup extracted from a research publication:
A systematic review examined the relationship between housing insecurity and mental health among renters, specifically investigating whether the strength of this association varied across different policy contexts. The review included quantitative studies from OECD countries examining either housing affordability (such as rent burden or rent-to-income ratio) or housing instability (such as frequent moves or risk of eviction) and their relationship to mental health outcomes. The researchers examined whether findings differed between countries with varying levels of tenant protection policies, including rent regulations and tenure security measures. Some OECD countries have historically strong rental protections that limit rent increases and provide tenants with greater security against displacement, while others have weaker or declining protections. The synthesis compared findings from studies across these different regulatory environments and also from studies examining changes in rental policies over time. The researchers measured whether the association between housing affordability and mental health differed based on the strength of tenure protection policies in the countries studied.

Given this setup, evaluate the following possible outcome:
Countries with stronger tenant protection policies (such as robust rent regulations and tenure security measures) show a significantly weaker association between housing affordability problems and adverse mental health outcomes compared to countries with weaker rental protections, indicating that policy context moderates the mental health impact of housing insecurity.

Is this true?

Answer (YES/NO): YES